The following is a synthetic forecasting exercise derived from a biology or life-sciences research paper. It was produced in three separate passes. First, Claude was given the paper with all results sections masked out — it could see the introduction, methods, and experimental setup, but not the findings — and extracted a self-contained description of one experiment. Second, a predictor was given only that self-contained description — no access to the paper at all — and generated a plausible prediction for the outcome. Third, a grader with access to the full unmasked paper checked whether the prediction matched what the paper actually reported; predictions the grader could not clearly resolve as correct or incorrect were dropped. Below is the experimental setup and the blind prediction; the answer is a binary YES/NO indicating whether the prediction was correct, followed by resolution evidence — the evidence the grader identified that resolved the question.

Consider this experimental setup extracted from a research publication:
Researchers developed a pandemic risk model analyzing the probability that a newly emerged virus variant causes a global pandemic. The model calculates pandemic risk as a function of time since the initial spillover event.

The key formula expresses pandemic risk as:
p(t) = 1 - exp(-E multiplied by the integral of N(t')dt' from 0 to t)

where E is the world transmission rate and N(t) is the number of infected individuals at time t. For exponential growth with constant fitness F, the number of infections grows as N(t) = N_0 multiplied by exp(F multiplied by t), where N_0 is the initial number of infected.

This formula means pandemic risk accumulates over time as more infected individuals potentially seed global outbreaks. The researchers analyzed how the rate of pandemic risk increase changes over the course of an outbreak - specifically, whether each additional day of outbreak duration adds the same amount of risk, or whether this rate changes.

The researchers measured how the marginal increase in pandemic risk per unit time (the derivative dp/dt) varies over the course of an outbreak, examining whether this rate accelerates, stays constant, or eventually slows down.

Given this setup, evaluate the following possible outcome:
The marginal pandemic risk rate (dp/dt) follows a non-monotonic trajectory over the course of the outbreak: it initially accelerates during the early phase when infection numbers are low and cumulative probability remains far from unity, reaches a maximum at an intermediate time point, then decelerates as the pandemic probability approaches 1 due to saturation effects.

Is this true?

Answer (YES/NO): YES